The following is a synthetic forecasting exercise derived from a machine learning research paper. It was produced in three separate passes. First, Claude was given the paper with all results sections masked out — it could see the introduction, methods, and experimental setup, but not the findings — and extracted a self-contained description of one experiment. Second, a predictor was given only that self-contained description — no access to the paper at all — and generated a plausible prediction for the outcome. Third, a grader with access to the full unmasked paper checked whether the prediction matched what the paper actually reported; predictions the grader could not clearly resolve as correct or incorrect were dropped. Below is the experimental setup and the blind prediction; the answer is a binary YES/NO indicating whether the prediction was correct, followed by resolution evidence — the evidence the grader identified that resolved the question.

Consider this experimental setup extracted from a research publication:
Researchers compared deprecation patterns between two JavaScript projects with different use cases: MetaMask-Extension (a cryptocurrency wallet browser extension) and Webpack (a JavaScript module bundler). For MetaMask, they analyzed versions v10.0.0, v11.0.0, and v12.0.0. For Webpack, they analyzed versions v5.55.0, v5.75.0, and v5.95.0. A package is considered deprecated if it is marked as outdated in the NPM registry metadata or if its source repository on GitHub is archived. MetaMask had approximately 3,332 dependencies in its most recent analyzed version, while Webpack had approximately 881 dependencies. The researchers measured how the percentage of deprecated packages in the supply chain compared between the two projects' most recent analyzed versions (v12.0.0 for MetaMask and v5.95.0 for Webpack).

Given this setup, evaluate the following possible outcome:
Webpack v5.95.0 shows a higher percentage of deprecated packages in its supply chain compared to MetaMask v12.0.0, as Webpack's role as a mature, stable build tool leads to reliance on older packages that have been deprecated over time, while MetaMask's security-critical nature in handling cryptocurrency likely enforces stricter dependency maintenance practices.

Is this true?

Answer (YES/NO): NO